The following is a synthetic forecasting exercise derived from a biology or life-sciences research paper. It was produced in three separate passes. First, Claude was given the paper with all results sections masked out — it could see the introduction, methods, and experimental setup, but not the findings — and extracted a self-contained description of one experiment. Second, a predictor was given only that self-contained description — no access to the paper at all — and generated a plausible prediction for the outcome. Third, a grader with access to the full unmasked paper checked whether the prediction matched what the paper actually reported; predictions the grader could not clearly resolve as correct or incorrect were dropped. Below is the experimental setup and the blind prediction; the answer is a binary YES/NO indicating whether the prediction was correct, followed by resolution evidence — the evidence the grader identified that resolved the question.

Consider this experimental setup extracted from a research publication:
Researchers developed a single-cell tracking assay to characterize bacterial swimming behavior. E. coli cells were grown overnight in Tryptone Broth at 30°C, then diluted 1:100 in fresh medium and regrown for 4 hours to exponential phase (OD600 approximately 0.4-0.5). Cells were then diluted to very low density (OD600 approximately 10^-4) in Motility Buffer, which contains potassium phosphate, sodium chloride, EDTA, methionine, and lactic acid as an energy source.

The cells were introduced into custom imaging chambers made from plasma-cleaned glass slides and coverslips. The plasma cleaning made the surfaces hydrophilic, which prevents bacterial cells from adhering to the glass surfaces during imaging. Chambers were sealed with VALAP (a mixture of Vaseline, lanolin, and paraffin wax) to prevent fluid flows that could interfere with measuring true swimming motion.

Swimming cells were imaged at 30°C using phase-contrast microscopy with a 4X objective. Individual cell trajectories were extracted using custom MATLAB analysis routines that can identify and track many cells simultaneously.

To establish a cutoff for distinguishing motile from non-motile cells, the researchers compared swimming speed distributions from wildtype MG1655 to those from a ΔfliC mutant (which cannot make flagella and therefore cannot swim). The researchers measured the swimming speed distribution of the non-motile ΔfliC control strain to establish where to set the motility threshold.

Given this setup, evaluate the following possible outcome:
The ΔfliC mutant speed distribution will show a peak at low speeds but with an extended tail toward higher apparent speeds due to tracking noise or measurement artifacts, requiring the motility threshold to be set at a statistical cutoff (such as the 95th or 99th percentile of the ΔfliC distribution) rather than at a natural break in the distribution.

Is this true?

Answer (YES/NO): NO